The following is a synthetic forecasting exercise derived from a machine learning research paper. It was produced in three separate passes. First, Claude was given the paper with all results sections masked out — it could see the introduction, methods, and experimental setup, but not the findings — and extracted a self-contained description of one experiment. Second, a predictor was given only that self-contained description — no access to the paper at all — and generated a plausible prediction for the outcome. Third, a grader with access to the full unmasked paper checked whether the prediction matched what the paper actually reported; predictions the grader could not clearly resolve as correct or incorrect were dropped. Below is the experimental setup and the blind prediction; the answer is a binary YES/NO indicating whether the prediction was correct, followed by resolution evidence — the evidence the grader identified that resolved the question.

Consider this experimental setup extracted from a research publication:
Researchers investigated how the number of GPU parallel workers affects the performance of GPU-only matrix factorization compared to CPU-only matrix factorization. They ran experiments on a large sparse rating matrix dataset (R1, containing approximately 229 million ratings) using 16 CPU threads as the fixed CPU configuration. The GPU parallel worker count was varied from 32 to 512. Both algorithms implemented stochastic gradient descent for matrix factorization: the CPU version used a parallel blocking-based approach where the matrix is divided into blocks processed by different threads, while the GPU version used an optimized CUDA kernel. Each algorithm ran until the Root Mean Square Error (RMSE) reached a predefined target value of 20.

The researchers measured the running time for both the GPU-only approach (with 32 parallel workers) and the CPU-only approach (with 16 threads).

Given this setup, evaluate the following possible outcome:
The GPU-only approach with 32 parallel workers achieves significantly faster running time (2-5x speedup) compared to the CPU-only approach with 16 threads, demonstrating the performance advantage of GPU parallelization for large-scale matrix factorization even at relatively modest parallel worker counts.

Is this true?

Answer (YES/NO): NO